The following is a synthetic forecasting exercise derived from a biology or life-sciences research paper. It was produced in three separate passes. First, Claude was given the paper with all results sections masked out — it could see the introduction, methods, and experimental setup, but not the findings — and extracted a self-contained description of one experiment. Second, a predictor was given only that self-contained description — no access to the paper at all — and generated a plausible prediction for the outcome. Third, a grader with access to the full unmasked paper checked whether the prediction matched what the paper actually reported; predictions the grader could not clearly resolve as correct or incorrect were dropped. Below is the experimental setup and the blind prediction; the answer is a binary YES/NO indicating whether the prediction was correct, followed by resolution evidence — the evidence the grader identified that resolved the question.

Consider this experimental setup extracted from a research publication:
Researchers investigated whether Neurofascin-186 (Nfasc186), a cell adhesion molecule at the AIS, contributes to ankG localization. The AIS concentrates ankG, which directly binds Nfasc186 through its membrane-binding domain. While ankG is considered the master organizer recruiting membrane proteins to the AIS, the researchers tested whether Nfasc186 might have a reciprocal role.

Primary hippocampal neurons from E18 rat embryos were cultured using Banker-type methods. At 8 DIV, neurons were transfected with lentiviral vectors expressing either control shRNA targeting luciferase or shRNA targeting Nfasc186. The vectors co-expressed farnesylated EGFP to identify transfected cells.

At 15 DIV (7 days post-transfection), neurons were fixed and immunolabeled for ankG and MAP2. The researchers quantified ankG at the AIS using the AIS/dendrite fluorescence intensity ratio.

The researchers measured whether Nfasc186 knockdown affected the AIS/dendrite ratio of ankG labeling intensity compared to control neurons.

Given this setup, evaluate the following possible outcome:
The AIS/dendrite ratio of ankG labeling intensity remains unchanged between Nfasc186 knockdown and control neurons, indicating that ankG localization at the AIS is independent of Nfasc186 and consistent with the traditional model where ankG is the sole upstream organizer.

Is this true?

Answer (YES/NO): NO